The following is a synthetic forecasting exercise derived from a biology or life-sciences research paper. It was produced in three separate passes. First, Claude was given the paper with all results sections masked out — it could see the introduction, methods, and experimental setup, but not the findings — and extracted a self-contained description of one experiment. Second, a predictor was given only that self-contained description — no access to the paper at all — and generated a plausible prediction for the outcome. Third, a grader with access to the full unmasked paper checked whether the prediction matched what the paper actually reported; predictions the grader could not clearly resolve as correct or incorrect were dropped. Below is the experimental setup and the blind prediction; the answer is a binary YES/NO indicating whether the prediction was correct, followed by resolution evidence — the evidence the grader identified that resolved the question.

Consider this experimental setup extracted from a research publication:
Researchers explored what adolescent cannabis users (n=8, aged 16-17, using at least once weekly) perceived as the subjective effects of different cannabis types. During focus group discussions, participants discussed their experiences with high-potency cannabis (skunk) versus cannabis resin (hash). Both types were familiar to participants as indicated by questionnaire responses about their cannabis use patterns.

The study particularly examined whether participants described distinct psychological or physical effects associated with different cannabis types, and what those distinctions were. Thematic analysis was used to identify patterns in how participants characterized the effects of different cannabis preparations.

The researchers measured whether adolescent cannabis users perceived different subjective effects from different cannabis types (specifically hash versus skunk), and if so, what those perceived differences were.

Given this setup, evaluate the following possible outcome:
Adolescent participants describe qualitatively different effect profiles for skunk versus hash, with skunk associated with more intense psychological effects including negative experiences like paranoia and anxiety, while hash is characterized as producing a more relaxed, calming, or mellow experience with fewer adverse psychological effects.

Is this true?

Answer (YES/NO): YES